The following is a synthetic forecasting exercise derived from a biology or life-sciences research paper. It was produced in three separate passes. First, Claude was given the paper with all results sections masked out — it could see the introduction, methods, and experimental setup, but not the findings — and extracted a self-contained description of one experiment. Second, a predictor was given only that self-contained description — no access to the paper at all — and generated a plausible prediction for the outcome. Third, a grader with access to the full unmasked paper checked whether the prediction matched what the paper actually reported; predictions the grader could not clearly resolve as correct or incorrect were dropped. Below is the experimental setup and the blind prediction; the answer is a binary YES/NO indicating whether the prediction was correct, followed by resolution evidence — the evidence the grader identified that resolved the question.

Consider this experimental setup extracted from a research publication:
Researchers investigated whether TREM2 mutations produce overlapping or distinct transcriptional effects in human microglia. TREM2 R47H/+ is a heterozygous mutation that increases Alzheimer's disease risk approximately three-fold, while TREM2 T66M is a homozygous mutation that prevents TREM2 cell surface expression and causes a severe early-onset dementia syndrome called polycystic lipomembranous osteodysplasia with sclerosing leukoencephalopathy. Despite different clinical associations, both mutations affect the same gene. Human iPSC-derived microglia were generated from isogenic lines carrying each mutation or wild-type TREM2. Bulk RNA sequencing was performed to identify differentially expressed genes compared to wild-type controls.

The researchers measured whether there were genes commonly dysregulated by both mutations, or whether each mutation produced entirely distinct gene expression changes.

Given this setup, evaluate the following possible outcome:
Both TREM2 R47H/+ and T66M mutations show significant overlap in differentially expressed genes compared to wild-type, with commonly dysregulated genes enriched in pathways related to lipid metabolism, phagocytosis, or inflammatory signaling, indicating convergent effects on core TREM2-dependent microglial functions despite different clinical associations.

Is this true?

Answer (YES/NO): YES